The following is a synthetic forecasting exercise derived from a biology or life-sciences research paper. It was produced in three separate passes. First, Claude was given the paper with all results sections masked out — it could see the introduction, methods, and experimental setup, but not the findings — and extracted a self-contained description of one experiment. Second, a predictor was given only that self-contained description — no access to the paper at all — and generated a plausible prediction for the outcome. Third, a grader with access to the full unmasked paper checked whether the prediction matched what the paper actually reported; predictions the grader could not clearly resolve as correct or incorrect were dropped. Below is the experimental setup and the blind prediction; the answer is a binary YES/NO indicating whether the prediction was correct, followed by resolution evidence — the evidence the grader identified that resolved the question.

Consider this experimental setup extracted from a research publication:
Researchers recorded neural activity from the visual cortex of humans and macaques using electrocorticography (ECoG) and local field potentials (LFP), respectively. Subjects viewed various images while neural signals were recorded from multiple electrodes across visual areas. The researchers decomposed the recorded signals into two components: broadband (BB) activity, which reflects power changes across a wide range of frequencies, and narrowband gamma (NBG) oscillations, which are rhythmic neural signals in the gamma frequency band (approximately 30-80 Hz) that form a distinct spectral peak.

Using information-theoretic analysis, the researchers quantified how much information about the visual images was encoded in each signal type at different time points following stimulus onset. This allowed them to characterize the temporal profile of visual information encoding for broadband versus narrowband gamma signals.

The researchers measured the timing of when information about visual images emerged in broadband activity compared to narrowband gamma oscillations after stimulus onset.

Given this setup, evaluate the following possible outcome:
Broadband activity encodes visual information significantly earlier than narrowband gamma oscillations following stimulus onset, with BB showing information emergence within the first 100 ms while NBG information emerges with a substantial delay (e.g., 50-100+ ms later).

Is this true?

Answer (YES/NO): NO